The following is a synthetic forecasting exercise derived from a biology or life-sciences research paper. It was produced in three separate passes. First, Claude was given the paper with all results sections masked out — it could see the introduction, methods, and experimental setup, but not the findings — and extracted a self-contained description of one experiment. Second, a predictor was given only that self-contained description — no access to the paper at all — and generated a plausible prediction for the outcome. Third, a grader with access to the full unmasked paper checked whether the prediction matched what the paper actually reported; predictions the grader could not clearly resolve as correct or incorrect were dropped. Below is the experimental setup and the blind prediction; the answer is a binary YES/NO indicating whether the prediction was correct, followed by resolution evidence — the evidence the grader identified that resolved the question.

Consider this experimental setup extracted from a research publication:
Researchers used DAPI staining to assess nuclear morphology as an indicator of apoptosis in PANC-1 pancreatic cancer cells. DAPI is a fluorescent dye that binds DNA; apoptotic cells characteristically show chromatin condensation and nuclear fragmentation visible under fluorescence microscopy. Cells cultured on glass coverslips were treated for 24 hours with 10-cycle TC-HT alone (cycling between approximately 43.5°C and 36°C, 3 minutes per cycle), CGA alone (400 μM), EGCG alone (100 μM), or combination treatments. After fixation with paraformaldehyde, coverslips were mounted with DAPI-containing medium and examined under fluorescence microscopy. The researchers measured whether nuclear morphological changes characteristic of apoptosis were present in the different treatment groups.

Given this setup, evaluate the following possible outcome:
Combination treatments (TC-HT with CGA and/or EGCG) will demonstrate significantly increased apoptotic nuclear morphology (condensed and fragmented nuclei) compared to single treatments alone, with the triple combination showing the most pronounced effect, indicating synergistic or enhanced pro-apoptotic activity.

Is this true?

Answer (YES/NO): NO